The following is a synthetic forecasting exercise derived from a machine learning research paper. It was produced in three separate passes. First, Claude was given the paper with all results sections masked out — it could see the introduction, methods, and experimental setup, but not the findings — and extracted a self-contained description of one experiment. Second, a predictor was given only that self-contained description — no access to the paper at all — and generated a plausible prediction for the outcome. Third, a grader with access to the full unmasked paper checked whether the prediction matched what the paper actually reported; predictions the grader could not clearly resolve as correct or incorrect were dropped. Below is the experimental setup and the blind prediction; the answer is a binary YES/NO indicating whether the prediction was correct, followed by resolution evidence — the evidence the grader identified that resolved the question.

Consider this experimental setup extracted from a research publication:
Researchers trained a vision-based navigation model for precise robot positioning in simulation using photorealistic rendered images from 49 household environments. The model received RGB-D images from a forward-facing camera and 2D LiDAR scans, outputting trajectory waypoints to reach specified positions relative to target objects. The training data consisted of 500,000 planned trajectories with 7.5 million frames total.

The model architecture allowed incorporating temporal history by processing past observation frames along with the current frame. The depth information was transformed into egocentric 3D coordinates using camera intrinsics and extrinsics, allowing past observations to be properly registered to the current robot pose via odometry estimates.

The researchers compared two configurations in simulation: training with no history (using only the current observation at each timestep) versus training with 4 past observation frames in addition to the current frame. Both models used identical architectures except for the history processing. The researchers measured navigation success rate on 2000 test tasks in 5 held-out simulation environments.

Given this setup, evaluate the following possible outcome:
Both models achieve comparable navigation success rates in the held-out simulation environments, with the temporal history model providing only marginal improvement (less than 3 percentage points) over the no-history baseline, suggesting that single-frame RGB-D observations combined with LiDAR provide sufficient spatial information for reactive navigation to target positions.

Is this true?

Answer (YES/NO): YES